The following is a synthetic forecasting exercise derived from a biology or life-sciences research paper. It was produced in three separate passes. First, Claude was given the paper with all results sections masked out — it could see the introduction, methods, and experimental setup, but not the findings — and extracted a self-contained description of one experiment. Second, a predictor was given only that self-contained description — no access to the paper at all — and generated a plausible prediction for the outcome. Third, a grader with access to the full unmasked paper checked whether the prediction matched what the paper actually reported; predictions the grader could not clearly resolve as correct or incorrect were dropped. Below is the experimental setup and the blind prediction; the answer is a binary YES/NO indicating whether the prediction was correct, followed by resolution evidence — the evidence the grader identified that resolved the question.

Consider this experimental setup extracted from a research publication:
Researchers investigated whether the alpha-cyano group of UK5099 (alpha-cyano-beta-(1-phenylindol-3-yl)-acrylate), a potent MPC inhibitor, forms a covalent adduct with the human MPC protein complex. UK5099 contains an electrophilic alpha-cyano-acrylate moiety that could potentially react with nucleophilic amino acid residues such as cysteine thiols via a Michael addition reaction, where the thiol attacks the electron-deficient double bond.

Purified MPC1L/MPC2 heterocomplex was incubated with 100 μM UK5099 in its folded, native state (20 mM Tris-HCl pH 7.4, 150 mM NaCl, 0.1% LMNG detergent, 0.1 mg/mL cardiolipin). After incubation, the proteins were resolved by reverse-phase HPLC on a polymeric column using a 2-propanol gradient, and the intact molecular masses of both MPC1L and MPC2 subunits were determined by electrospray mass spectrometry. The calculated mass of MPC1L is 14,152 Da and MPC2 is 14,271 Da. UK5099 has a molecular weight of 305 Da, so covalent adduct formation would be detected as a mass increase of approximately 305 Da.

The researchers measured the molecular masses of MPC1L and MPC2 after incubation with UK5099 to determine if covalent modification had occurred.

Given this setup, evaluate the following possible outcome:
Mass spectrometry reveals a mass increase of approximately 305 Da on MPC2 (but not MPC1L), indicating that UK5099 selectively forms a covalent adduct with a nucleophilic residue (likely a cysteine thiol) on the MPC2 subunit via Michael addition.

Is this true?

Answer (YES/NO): NO